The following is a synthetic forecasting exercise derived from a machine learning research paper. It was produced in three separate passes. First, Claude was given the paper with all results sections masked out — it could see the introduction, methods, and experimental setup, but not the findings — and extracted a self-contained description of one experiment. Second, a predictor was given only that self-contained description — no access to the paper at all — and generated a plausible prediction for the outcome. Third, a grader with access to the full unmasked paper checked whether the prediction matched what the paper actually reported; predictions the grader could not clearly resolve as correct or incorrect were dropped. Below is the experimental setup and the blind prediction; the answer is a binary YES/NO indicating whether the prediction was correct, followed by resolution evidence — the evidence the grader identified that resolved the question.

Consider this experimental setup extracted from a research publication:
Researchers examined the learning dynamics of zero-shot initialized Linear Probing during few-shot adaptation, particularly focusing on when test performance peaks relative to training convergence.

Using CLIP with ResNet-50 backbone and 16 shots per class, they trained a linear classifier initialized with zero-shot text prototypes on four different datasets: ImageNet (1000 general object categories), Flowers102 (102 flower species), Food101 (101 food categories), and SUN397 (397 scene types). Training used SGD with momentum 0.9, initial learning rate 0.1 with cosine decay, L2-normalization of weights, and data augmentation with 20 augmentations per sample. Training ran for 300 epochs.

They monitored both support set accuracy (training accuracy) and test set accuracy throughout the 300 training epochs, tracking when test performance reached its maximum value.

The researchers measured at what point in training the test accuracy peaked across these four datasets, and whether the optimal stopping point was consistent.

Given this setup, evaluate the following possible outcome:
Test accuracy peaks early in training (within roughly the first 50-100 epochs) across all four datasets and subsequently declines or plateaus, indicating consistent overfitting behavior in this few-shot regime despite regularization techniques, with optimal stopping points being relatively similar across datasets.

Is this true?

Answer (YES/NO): NO